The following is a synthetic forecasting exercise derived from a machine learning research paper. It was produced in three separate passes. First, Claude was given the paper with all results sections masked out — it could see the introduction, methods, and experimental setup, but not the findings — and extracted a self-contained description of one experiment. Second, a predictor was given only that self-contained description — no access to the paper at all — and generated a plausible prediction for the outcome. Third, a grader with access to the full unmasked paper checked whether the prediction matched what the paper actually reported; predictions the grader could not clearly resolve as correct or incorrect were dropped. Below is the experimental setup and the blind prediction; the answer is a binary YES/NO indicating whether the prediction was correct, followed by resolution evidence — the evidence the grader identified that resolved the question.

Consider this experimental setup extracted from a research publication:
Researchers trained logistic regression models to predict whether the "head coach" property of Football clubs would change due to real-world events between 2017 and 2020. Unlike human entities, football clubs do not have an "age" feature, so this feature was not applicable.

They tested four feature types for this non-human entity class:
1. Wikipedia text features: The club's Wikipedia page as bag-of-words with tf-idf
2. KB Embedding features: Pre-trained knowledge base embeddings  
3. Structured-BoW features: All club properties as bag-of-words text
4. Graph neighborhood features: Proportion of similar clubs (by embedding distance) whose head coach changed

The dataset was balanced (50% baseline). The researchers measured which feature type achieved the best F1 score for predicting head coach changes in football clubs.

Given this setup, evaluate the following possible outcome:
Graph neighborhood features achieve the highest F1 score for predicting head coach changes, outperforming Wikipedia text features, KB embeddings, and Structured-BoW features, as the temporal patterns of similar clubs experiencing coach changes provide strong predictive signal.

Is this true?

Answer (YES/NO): NO